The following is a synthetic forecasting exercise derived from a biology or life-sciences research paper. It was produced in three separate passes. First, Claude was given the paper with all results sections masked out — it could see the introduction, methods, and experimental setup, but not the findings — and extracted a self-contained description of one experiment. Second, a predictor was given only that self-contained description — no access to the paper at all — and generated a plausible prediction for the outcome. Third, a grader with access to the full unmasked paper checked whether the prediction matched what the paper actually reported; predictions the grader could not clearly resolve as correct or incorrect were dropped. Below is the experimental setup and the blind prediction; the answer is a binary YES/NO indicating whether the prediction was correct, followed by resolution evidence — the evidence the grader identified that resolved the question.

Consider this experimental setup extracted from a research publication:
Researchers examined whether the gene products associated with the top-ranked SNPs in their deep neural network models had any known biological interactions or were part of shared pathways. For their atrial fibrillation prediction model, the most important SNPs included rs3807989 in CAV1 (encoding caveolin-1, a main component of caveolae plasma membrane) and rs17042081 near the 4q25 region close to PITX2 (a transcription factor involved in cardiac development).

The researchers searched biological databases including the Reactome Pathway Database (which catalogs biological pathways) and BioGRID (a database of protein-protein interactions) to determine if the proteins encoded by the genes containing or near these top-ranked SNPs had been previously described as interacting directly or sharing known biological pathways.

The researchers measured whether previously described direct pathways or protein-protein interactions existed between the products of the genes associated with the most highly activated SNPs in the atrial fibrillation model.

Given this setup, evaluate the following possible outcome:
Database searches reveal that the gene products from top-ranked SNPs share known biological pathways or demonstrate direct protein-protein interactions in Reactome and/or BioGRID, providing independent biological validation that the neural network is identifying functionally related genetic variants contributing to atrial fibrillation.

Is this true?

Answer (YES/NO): NO